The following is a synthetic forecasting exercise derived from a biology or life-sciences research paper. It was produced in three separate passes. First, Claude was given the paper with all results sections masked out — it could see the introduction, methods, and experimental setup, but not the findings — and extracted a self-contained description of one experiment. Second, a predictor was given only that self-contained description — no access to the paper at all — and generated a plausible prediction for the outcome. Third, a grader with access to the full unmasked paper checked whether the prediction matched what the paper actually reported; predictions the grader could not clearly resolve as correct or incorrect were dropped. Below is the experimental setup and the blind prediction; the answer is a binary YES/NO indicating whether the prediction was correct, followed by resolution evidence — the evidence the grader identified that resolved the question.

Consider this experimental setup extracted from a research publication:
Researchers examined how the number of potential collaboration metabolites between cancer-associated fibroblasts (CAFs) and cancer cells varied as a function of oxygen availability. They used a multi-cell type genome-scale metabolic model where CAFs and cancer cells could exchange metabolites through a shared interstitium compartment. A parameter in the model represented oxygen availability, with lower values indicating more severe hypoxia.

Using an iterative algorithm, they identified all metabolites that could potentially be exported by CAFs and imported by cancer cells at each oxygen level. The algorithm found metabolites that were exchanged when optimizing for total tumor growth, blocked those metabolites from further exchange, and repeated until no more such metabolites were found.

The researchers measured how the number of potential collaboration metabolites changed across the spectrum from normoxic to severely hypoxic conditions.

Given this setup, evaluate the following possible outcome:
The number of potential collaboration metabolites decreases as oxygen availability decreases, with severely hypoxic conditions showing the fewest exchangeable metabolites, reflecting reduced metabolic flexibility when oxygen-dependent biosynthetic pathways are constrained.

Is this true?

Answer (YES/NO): YES